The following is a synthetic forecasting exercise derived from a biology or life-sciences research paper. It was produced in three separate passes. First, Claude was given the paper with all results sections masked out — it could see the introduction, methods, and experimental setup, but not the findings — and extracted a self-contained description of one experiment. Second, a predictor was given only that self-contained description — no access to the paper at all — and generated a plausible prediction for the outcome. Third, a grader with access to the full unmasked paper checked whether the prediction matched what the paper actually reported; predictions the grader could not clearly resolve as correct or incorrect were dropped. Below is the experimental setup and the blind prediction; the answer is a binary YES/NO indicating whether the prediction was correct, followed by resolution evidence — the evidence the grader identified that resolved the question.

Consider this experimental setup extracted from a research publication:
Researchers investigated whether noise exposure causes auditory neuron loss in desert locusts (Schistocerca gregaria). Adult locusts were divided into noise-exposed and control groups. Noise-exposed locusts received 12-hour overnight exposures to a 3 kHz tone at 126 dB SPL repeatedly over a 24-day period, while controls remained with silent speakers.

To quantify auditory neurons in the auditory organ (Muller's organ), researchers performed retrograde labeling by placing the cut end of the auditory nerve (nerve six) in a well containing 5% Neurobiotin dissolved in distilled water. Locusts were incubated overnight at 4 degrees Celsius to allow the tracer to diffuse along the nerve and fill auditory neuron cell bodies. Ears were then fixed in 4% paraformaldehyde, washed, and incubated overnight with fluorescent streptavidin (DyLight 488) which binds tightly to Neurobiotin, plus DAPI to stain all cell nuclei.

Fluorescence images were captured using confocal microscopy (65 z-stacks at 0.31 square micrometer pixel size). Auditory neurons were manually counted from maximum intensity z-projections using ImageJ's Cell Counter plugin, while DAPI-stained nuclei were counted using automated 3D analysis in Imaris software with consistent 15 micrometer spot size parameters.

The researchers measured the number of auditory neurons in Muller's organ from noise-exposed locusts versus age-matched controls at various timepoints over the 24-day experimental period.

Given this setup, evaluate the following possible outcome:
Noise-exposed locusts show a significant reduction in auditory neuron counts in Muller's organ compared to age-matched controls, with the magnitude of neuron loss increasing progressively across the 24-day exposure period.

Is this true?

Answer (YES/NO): NO